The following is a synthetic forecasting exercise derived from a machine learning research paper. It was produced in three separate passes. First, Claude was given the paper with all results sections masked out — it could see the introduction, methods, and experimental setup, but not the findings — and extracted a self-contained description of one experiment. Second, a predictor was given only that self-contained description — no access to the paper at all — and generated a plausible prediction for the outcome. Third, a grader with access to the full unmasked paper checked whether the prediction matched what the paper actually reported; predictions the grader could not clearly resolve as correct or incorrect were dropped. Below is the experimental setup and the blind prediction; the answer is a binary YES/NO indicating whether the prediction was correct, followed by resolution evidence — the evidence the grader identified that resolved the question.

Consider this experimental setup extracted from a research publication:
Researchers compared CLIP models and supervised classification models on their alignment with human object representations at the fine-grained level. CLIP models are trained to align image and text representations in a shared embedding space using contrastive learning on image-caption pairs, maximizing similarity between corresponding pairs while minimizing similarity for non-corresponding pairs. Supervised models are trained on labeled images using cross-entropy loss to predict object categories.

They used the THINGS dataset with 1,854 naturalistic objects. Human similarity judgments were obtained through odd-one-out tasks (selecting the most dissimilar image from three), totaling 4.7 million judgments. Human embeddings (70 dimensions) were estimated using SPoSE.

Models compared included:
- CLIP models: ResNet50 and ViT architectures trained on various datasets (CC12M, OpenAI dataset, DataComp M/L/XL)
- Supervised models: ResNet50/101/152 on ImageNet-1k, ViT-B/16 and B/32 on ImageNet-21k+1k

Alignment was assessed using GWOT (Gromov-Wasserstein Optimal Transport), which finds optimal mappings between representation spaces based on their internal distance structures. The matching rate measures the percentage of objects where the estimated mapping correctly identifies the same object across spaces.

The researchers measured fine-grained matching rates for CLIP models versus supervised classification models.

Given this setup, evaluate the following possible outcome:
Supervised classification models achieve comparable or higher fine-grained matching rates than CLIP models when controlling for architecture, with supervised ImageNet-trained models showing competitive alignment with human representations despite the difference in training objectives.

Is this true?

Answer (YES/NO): NO